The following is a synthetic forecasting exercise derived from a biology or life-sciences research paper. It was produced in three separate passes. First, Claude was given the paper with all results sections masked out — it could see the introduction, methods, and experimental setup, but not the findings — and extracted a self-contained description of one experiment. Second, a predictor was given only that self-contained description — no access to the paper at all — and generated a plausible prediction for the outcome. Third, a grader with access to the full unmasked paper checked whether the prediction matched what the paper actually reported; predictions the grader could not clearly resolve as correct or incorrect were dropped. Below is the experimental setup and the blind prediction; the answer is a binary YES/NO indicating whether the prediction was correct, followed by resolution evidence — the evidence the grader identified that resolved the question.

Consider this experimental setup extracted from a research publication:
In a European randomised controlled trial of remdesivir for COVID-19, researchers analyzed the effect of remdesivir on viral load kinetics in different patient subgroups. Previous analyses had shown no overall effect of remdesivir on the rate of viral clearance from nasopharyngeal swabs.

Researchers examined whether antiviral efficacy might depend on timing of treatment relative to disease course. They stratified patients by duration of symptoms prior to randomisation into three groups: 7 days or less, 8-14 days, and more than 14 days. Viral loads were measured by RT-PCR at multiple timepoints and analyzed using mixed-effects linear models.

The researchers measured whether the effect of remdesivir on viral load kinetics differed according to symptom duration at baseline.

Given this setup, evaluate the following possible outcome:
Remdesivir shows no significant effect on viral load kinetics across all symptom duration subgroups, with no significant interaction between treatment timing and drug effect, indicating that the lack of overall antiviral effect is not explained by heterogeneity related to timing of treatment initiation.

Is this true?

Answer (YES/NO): YES